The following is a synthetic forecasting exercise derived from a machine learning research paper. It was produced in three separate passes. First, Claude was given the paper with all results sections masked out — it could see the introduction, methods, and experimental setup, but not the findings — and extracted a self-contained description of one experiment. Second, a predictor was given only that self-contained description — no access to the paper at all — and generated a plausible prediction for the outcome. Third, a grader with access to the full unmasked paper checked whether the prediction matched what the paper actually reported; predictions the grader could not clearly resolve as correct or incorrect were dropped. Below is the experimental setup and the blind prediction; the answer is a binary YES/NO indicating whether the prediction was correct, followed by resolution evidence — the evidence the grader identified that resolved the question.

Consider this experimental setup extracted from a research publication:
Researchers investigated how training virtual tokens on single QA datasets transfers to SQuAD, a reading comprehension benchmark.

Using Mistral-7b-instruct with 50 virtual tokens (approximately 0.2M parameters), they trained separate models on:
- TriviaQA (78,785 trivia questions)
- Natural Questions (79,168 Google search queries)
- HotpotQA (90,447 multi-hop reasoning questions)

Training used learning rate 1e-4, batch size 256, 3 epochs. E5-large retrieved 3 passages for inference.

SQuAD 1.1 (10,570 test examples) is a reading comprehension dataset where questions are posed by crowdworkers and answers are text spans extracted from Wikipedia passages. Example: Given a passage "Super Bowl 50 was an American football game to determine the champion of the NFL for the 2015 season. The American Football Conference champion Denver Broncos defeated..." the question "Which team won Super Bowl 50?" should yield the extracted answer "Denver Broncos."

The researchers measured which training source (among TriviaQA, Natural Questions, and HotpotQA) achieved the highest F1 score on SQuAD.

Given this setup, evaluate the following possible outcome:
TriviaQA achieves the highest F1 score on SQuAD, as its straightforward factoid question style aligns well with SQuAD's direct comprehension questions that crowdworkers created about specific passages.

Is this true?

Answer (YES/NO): NO